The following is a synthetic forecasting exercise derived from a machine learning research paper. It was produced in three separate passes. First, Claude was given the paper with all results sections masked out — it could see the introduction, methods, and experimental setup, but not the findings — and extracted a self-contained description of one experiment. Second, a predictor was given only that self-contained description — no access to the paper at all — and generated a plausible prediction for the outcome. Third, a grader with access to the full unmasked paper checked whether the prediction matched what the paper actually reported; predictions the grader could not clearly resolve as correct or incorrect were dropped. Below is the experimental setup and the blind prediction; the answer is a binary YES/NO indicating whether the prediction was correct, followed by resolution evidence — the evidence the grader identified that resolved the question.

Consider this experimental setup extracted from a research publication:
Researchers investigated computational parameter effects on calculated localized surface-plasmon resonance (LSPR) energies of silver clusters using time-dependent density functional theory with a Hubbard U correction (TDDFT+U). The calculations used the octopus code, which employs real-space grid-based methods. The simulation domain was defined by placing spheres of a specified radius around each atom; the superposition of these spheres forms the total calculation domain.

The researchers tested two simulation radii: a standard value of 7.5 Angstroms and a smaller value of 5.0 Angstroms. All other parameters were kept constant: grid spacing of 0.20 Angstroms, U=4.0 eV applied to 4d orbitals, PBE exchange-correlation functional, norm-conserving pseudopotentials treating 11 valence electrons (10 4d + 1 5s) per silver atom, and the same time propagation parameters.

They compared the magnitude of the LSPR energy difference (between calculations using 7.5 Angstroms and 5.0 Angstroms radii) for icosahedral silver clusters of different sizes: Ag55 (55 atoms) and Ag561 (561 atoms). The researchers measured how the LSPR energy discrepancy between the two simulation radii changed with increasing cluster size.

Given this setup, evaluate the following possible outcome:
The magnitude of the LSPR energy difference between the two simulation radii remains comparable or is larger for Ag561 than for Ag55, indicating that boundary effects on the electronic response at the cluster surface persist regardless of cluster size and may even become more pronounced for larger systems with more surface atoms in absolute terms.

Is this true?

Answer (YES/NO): NO